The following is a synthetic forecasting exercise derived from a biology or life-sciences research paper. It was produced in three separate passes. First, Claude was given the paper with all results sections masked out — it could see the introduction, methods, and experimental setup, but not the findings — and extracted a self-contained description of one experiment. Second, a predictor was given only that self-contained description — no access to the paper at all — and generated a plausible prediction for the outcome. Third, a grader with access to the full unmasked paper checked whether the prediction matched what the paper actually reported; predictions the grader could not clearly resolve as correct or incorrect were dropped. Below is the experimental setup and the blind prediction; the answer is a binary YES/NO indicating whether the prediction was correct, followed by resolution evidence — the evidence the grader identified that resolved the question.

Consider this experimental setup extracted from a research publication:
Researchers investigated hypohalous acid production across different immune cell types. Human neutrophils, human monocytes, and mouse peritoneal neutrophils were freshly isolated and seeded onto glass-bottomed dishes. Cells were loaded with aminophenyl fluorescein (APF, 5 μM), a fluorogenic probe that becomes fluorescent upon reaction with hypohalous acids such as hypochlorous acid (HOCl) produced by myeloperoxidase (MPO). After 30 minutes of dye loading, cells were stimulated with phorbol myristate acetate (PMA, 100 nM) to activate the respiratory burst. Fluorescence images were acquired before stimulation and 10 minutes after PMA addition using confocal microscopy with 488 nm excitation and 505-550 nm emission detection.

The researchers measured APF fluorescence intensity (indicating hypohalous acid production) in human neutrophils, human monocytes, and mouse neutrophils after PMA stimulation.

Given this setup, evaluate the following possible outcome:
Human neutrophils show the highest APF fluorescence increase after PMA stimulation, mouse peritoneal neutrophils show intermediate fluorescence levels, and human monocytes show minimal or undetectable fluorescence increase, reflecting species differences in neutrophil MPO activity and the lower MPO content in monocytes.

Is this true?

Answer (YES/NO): NO